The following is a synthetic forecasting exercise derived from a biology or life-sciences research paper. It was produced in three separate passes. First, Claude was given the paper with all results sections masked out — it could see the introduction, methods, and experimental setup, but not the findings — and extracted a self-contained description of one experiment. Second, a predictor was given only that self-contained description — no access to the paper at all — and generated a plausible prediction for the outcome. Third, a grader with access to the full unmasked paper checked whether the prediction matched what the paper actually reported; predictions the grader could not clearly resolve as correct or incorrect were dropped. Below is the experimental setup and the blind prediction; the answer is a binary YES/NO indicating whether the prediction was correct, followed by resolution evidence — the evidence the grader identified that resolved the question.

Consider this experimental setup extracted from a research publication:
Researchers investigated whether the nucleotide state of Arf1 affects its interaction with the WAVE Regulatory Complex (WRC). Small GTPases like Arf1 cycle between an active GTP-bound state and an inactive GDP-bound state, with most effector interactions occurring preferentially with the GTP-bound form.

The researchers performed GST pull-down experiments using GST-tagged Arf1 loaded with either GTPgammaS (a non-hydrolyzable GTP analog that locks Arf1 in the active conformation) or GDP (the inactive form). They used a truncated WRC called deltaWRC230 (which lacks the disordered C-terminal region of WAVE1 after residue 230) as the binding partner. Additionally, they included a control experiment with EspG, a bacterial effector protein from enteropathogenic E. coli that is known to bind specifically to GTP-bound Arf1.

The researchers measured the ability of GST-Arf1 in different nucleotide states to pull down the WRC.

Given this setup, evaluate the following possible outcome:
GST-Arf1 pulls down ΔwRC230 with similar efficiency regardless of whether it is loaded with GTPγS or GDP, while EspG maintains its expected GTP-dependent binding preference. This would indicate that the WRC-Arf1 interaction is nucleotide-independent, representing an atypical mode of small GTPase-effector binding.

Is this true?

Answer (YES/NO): NO